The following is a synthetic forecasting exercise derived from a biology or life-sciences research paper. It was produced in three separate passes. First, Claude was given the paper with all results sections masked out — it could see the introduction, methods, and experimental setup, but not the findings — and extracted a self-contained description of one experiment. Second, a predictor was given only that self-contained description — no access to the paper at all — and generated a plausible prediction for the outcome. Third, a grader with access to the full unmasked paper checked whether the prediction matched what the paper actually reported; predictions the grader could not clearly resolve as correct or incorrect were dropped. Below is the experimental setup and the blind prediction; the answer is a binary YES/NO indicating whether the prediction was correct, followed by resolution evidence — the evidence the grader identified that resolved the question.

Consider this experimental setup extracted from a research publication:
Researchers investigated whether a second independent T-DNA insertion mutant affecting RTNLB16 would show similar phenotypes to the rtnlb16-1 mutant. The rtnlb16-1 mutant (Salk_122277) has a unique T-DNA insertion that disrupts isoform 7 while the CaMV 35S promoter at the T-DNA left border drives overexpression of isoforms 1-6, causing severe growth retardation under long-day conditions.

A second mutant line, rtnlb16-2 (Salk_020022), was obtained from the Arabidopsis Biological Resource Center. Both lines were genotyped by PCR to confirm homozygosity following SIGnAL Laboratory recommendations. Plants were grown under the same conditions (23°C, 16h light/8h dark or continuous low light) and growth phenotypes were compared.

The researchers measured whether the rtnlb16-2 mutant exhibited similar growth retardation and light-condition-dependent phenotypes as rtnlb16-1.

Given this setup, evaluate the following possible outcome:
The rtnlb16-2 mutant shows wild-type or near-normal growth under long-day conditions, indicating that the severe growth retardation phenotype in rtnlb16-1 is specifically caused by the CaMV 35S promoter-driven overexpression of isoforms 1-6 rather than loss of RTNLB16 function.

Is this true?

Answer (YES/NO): YES